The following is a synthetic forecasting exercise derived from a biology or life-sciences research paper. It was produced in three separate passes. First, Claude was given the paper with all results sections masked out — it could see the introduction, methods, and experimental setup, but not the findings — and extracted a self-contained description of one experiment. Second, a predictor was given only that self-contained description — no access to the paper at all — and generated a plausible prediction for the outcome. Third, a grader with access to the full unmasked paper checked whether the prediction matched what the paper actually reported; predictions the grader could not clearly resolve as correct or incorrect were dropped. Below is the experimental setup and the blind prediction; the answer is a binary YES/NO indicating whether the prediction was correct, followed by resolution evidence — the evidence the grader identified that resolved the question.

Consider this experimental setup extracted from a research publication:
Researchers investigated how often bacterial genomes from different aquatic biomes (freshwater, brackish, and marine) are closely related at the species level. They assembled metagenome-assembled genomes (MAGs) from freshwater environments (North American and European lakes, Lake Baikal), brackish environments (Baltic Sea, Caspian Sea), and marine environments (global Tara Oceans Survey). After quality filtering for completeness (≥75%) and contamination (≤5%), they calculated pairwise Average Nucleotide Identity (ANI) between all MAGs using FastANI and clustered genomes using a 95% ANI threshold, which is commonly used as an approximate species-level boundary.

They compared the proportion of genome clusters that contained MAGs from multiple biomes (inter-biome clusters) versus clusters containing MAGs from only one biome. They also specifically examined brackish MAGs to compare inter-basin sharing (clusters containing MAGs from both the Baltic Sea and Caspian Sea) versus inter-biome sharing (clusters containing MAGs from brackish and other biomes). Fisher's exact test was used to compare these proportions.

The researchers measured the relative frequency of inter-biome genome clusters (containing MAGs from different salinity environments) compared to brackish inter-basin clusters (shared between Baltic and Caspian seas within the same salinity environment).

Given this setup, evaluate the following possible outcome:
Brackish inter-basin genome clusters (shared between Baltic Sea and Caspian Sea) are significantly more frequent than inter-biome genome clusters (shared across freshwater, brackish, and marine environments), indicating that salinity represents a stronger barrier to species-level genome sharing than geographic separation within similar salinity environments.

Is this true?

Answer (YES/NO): YES